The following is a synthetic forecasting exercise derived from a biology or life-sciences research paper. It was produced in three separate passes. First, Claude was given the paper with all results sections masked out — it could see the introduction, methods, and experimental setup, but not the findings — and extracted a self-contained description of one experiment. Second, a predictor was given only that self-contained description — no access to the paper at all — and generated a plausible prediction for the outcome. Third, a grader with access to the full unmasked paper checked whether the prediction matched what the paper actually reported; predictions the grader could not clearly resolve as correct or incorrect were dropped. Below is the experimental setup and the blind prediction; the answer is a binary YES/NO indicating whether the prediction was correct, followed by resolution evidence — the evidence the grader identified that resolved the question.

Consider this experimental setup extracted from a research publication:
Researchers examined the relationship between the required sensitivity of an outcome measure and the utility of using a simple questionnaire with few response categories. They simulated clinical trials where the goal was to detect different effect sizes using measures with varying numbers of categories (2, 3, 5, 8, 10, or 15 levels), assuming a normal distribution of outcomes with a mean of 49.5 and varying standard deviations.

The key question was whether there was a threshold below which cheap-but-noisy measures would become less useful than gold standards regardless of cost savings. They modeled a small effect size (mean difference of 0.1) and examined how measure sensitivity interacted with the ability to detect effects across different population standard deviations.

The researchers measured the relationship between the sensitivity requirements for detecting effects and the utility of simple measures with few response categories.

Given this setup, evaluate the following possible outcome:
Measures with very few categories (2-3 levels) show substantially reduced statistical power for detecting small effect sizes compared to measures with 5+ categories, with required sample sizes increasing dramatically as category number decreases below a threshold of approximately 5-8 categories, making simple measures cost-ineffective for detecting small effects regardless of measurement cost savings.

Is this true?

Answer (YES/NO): NO